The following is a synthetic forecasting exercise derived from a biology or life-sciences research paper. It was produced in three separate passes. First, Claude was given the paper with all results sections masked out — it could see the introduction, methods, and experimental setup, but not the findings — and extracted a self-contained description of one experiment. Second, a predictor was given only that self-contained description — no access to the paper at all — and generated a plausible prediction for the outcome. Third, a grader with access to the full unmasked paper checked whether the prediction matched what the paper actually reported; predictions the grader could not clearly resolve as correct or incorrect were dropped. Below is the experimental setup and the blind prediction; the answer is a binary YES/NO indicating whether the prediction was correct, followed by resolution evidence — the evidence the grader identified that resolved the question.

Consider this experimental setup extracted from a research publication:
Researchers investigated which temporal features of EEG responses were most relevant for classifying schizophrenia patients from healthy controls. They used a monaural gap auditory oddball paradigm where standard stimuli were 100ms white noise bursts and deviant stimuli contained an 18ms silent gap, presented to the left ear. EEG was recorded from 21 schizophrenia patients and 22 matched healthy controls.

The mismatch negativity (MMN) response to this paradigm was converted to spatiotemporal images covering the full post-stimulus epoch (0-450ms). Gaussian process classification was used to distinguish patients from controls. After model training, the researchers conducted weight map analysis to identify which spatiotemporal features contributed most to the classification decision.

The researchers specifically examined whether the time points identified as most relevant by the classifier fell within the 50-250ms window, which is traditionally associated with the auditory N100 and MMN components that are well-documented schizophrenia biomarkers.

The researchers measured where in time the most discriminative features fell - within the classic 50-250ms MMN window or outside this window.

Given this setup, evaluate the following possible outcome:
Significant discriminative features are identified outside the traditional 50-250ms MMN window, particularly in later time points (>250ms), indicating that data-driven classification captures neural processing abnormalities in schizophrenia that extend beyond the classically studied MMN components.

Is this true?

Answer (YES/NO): YES